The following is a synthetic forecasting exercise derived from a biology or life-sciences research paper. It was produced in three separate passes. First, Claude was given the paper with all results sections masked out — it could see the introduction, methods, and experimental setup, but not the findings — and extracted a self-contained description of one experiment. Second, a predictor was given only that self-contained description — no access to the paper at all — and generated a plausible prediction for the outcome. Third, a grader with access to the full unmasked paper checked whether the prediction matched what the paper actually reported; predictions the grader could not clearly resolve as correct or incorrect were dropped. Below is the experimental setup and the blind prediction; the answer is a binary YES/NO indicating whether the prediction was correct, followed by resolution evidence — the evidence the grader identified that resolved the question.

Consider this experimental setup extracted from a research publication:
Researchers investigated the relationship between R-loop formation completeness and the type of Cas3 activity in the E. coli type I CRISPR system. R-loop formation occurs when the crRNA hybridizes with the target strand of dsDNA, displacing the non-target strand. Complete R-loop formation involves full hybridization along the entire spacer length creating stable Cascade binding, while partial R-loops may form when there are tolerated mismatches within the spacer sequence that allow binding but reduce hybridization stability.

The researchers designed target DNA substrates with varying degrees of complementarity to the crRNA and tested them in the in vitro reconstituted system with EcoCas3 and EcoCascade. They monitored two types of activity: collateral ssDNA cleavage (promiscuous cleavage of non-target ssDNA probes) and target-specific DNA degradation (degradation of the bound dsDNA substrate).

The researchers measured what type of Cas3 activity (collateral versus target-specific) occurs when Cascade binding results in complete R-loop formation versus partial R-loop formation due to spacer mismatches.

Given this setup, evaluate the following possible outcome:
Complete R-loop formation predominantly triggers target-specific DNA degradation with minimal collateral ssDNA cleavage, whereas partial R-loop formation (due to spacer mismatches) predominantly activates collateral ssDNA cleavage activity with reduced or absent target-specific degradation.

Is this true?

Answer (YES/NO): NO